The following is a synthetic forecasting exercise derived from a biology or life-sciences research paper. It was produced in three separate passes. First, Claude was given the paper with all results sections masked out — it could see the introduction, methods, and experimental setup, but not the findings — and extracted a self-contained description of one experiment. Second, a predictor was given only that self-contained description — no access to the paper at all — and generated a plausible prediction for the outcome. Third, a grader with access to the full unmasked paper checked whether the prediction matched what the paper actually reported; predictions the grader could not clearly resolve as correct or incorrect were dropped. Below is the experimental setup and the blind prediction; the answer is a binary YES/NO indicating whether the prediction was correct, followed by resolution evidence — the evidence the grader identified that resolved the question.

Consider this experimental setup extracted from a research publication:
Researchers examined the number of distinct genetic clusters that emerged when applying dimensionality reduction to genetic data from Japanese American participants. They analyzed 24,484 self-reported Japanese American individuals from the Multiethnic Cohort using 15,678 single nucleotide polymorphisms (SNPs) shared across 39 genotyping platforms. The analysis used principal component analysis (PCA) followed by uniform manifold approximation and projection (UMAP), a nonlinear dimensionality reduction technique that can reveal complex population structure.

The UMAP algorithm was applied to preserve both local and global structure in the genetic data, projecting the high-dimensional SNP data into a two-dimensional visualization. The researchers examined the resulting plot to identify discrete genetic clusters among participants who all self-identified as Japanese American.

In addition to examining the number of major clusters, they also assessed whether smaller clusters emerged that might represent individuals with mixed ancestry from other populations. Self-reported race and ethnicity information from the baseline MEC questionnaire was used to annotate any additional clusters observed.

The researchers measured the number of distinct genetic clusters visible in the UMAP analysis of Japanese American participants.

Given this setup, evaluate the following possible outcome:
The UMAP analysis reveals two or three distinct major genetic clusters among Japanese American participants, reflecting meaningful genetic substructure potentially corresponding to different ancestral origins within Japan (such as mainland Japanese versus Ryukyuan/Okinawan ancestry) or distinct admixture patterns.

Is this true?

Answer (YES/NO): YES